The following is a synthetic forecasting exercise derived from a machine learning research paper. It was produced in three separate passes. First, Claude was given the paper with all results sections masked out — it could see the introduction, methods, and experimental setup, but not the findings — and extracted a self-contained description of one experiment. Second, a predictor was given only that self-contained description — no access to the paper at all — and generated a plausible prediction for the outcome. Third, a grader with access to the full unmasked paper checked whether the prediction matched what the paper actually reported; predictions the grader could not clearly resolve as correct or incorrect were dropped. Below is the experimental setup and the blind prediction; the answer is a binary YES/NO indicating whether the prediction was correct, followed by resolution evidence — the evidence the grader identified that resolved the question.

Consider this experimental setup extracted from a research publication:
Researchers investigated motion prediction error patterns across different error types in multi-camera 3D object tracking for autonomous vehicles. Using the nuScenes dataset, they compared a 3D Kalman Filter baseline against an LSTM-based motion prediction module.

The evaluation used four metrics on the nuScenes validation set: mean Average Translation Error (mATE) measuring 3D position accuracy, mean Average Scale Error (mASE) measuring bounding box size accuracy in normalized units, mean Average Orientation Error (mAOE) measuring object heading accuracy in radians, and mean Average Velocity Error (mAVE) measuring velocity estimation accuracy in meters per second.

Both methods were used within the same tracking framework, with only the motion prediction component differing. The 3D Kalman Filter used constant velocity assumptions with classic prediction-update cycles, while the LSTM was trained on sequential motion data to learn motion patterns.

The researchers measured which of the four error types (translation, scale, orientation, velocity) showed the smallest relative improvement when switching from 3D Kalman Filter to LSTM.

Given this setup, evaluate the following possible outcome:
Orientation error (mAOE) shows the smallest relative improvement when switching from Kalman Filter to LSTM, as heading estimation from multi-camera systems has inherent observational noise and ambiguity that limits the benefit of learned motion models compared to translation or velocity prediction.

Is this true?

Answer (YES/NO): NO